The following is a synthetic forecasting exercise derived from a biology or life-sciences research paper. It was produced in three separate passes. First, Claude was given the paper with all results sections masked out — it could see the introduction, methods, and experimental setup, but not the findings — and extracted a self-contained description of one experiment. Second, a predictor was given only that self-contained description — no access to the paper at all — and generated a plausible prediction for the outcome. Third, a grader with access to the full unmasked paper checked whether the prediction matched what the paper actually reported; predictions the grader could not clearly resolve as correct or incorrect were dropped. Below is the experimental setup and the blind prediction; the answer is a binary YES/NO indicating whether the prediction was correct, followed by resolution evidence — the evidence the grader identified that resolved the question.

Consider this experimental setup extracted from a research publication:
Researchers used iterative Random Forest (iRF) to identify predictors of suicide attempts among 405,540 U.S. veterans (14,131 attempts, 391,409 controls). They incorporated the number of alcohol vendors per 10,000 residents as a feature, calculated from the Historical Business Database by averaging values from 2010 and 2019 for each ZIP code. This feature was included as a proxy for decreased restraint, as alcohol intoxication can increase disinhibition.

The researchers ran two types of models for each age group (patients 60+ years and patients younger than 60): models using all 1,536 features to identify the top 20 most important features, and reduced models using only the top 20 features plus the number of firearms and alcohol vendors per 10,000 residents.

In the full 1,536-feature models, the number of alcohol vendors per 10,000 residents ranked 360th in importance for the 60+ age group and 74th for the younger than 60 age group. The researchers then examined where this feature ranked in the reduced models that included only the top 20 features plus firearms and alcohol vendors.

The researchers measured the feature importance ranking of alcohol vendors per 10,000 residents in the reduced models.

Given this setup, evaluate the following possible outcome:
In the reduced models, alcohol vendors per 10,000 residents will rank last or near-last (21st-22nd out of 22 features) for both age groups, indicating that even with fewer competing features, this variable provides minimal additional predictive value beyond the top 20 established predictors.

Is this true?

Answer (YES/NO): NO